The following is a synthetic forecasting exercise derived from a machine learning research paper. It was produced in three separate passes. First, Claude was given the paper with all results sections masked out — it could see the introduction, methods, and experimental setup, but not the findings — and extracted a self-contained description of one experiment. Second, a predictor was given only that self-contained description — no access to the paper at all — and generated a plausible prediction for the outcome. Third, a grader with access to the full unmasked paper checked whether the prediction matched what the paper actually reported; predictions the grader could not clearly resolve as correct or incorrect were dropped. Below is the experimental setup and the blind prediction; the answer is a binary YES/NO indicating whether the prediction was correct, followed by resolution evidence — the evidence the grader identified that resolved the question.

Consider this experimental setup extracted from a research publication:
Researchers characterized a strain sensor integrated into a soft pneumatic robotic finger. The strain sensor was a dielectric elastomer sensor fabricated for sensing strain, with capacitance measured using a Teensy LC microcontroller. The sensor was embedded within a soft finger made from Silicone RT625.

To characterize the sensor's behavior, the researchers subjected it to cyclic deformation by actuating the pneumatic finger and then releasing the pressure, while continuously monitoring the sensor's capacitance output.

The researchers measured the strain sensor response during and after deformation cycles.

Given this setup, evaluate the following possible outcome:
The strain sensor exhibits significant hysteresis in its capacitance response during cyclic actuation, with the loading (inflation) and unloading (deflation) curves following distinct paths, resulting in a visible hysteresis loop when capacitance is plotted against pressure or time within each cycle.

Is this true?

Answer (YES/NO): YES